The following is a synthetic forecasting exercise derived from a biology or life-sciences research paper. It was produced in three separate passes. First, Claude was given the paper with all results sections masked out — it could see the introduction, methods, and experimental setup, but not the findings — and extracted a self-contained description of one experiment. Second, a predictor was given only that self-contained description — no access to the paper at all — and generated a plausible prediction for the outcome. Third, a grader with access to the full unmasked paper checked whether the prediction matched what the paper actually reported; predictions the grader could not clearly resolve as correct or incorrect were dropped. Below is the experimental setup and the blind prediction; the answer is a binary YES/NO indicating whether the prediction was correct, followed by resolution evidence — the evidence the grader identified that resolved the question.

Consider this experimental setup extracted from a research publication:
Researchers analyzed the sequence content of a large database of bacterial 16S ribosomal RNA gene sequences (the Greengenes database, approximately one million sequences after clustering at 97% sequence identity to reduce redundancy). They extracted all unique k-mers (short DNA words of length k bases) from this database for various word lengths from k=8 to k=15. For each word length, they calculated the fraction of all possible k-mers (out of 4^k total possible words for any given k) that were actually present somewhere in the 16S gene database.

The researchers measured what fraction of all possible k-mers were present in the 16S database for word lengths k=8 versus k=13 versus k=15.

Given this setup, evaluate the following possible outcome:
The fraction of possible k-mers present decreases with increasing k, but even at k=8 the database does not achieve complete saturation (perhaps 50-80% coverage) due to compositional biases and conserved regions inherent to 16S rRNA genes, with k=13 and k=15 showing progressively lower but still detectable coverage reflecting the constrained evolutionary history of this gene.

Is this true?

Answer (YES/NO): NO